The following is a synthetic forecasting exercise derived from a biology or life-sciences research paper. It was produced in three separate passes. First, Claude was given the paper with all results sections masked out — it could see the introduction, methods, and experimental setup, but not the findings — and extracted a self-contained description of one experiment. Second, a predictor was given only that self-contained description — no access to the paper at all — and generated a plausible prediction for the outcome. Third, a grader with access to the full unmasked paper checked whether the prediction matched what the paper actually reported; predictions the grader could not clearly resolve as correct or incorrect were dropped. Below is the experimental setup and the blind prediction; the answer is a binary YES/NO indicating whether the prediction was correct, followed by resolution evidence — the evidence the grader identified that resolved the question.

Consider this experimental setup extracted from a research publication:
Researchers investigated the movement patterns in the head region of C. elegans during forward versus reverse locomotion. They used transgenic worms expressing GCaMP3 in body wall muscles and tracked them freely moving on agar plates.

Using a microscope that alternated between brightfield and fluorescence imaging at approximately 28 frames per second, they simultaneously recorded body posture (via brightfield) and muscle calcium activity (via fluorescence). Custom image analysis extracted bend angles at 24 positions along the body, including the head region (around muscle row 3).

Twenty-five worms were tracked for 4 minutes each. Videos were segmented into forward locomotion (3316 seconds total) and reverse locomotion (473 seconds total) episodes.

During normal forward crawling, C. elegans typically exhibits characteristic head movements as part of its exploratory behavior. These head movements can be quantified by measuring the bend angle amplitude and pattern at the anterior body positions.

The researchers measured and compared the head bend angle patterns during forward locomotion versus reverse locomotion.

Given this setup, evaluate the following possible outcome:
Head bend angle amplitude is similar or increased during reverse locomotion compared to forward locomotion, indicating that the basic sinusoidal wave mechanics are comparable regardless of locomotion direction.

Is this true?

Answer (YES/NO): NO